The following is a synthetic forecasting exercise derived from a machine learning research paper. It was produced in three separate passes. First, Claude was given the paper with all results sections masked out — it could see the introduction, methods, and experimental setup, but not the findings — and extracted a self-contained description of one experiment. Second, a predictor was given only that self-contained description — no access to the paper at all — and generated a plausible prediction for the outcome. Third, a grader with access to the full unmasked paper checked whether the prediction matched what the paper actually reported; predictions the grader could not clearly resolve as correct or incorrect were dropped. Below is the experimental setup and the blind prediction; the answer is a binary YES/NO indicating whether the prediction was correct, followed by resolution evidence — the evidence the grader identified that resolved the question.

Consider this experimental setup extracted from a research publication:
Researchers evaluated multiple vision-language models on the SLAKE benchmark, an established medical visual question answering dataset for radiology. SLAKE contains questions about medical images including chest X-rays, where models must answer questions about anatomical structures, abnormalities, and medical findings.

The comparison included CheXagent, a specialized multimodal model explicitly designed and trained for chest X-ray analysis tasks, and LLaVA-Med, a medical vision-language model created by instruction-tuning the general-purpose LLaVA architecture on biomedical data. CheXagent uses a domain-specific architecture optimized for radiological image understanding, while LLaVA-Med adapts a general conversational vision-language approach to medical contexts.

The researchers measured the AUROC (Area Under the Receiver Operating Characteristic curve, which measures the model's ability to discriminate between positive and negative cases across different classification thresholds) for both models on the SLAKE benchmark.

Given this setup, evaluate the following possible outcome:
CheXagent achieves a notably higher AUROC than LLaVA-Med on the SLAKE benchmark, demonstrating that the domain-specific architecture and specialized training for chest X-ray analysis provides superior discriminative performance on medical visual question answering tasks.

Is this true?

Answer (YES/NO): YES